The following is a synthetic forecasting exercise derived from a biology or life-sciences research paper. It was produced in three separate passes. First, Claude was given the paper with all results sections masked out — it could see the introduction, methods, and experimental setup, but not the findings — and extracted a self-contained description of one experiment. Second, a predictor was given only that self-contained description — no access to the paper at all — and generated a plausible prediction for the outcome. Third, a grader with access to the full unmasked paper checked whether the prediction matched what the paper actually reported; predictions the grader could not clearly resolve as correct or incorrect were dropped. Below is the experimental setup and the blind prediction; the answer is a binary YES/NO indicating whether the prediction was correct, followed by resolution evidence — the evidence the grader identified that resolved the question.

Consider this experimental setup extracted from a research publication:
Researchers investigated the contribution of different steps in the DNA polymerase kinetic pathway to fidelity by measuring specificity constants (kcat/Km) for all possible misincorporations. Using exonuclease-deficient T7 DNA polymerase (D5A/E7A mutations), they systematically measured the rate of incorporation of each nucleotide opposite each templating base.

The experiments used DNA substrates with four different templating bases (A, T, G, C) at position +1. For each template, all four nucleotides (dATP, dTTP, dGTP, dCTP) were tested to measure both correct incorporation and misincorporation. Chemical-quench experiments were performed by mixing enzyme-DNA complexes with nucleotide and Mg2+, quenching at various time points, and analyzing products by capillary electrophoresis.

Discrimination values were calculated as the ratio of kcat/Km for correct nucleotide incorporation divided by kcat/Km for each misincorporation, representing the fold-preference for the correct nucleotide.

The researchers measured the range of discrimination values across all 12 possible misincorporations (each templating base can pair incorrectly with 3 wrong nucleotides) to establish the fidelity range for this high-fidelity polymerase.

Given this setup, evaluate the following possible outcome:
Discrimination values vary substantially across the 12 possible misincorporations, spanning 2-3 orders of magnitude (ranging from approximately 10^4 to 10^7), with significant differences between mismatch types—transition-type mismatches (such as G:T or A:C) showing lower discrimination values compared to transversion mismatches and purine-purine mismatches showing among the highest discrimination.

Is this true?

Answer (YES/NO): NO